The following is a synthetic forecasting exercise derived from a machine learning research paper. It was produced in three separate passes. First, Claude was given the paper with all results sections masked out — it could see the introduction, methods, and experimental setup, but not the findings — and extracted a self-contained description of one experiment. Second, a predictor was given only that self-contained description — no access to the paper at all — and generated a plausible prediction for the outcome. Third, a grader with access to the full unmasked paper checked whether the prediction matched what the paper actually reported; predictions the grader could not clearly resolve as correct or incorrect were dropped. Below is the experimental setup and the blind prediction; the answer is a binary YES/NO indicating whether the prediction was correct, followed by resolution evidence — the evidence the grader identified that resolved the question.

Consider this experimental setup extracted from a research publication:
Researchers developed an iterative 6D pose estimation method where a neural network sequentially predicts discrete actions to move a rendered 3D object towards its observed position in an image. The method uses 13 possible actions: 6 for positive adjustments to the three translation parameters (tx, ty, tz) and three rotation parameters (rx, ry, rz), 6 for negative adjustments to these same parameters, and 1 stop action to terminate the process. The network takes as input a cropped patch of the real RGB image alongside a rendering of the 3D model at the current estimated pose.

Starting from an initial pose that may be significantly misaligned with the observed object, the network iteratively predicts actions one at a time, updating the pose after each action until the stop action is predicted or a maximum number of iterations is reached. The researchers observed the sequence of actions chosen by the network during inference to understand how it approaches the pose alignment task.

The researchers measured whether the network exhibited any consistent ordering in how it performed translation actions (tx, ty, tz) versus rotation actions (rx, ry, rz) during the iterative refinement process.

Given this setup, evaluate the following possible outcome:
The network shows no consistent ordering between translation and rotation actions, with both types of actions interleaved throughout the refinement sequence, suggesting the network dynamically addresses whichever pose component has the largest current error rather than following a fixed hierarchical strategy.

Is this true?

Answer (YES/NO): NO